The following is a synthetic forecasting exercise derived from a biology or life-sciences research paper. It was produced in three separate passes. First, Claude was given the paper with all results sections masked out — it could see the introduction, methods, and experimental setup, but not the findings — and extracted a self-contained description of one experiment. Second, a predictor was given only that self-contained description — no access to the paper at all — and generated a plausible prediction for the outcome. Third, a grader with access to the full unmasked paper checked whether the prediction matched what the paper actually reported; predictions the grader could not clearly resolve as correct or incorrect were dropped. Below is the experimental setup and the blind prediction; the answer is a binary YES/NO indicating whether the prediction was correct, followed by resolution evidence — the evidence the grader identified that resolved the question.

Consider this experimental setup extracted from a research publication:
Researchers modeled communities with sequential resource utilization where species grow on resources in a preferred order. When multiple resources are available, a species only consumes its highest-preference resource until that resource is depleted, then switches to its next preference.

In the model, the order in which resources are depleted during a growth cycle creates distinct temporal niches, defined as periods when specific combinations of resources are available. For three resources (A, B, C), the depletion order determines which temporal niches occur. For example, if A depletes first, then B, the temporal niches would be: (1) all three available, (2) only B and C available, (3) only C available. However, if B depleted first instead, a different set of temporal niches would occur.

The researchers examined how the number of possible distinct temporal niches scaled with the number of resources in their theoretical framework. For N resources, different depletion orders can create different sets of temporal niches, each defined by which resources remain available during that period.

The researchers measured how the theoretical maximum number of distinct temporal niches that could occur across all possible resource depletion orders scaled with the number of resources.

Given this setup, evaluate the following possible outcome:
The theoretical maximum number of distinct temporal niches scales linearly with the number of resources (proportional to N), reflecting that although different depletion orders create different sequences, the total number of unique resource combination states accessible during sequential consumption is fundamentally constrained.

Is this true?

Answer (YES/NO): NO